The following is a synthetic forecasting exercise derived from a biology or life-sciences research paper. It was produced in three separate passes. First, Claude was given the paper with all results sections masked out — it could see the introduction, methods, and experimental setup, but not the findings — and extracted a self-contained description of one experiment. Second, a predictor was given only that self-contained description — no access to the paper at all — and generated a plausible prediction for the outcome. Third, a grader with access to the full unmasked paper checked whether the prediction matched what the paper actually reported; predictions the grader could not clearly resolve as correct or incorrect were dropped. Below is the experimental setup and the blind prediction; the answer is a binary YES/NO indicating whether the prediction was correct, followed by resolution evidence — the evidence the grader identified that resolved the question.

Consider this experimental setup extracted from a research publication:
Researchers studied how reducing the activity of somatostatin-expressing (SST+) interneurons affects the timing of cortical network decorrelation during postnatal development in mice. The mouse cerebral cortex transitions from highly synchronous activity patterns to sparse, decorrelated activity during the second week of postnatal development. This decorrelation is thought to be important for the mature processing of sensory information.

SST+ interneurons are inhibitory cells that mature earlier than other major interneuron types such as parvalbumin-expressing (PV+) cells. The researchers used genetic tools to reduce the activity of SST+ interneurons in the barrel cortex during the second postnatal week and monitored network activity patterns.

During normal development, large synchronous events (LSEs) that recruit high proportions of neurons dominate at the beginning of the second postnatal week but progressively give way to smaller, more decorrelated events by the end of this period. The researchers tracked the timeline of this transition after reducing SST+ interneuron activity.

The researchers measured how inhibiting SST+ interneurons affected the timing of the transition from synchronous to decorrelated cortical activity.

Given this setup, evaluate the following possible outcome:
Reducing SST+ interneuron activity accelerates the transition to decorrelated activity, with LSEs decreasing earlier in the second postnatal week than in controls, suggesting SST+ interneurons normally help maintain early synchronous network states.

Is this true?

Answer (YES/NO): YES